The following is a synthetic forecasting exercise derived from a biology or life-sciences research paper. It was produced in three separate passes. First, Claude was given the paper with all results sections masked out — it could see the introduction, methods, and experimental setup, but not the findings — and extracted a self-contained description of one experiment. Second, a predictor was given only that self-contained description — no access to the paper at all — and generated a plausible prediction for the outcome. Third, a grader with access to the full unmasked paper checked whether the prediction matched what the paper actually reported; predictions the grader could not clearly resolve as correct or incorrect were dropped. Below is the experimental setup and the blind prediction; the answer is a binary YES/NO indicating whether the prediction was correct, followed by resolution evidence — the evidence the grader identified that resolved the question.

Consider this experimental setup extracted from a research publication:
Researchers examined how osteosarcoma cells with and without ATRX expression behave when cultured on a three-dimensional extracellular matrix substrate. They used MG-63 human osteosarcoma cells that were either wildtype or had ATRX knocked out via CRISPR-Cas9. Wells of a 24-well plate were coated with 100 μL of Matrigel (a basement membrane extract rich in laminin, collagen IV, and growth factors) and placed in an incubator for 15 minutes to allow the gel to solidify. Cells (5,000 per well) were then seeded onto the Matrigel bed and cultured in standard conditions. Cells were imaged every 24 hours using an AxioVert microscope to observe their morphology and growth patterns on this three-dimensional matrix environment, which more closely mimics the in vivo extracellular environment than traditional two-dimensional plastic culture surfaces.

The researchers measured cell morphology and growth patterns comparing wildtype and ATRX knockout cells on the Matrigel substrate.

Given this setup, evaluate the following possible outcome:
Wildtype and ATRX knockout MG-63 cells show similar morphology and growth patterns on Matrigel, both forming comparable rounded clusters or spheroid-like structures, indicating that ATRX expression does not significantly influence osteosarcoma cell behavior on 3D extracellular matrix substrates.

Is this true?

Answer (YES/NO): NO